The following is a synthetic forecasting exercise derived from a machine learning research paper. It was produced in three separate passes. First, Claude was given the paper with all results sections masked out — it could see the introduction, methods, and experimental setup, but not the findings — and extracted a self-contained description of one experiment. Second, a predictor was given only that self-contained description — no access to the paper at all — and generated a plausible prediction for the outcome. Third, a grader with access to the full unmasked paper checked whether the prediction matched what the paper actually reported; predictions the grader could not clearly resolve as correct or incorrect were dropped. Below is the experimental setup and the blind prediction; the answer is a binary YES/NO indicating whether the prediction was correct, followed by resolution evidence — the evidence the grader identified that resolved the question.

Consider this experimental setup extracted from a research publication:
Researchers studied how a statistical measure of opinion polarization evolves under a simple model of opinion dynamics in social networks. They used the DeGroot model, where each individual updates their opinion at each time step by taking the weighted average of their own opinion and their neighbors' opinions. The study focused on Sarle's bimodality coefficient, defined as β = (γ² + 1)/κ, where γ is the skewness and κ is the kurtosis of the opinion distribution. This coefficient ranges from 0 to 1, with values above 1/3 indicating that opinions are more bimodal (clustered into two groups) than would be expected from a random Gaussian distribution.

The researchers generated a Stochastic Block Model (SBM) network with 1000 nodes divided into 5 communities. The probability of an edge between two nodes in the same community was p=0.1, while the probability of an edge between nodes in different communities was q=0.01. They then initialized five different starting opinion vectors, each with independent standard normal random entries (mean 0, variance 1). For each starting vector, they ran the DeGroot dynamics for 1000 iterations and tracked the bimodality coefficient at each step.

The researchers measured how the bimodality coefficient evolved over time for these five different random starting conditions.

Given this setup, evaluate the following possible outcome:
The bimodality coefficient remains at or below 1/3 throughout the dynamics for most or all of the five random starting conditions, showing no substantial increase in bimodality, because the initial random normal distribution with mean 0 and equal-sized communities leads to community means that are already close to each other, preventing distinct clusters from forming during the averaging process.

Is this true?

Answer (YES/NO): NO